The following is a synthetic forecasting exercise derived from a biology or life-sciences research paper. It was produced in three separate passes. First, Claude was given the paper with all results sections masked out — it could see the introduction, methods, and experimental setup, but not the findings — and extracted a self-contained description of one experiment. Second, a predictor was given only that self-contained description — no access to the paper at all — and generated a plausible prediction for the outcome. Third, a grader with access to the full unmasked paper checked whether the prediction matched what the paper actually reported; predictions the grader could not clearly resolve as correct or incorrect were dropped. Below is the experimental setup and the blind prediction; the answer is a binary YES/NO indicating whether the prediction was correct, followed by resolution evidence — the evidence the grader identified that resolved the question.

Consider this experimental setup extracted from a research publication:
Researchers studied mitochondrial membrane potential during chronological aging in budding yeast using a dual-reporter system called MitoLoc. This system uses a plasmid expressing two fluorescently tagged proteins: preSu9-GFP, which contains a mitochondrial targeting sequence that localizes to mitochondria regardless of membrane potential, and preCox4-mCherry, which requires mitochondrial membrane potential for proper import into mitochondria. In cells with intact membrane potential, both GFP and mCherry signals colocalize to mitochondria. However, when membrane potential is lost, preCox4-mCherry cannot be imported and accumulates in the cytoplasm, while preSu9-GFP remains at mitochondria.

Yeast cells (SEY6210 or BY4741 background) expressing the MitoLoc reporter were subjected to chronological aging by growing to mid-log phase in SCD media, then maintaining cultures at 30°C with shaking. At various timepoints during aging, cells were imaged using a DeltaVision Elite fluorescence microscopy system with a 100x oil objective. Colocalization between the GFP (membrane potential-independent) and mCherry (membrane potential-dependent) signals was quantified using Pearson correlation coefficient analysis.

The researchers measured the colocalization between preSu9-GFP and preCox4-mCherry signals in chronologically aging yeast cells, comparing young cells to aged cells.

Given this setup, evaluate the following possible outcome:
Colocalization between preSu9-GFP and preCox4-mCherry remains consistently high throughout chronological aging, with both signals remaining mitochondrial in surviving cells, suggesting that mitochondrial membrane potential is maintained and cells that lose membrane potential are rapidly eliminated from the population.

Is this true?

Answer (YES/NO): NO